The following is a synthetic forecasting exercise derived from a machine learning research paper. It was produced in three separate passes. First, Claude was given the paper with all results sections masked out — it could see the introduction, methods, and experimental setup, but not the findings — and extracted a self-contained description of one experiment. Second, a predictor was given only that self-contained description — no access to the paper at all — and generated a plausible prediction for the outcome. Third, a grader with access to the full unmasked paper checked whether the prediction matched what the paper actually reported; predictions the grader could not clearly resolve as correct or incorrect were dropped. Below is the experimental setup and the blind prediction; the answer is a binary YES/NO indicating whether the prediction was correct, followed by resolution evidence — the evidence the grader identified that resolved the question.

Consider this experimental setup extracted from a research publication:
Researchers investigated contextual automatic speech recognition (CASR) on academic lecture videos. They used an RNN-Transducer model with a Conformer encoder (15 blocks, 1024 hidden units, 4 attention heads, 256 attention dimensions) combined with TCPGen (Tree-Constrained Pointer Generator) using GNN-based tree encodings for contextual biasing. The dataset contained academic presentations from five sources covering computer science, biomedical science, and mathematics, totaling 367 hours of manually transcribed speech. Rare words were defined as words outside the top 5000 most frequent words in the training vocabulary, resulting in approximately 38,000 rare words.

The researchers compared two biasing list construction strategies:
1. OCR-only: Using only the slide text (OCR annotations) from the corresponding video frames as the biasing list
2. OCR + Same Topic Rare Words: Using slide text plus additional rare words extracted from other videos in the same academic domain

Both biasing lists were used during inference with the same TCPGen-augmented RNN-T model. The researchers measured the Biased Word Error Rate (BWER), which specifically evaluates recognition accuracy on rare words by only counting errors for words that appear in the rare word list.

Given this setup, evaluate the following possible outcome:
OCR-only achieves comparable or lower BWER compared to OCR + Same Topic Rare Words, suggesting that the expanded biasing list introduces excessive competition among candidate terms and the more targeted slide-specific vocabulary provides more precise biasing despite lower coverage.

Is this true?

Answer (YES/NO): YES